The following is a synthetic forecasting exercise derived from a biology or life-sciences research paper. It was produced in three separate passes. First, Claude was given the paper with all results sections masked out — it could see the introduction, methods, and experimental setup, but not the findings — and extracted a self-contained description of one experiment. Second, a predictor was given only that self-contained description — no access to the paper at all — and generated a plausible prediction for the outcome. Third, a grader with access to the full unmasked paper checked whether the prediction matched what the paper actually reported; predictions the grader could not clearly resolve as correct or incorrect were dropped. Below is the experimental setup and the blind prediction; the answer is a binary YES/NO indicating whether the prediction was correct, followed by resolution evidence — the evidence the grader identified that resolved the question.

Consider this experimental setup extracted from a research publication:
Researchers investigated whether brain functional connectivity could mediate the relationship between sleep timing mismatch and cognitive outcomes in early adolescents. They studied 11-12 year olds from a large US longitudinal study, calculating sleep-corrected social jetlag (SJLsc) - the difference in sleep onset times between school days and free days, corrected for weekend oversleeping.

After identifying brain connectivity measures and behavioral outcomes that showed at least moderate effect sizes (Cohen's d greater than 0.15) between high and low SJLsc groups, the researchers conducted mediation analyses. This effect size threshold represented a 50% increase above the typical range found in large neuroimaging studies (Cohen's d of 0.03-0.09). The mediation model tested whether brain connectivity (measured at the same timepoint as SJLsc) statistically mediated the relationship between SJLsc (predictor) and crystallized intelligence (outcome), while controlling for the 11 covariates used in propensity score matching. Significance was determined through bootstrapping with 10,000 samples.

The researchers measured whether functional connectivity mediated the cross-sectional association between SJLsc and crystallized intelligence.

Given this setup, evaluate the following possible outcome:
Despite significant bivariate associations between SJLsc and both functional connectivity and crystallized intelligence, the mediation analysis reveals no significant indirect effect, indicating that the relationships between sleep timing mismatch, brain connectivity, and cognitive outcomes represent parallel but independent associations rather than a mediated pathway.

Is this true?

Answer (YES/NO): NO